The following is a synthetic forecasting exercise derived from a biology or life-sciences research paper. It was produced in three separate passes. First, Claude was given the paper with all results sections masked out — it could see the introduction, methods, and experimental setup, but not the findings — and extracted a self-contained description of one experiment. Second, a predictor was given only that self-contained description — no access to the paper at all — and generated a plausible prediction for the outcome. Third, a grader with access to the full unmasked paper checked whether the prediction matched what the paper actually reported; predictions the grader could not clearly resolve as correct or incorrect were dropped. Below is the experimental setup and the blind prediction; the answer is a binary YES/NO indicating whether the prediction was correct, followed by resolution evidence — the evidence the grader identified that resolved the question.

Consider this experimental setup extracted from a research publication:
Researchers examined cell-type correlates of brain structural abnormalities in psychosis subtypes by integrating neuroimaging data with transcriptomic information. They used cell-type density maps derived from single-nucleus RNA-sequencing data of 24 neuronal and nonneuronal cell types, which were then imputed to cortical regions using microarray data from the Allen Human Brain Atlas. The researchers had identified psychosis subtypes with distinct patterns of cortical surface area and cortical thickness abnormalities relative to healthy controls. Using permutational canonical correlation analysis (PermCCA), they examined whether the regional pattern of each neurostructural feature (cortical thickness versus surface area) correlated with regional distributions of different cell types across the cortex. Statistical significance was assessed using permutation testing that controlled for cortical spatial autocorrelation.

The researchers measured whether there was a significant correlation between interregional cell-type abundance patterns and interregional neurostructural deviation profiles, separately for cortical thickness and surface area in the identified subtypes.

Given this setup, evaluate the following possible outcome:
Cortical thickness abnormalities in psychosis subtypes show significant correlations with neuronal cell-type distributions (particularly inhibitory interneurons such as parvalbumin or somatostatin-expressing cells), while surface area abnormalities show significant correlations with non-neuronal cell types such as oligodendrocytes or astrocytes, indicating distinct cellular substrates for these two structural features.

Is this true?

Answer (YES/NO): NO